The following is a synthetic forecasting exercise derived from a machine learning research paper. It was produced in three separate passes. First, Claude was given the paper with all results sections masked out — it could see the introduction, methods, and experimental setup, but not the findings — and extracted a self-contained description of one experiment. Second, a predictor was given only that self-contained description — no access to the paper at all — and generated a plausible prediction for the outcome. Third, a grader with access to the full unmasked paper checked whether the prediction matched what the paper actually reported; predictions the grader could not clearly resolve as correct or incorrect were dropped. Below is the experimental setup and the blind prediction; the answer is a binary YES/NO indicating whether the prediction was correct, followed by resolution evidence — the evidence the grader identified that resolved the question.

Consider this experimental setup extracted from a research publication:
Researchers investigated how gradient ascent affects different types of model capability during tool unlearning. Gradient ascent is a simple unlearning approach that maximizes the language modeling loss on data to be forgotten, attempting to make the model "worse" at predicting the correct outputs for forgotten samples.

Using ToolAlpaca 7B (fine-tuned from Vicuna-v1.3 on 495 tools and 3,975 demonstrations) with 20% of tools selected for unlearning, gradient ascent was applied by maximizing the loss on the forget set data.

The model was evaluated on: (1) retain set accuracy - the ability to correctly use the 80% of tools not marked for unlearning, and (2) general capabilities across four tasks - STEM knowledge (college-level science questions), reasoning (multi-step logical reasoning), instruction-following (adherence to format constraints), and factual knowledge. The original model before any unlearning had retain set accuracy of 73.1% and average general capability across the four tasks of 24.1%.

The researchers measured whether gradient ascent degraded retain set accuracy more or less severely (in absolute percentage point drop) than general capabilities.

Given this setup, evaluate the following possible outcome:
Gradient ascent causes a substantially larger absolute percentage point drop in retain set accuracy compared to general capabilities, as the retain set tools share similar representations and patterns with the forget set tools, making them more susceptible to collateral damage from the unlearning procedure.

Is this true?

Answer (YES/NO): YES